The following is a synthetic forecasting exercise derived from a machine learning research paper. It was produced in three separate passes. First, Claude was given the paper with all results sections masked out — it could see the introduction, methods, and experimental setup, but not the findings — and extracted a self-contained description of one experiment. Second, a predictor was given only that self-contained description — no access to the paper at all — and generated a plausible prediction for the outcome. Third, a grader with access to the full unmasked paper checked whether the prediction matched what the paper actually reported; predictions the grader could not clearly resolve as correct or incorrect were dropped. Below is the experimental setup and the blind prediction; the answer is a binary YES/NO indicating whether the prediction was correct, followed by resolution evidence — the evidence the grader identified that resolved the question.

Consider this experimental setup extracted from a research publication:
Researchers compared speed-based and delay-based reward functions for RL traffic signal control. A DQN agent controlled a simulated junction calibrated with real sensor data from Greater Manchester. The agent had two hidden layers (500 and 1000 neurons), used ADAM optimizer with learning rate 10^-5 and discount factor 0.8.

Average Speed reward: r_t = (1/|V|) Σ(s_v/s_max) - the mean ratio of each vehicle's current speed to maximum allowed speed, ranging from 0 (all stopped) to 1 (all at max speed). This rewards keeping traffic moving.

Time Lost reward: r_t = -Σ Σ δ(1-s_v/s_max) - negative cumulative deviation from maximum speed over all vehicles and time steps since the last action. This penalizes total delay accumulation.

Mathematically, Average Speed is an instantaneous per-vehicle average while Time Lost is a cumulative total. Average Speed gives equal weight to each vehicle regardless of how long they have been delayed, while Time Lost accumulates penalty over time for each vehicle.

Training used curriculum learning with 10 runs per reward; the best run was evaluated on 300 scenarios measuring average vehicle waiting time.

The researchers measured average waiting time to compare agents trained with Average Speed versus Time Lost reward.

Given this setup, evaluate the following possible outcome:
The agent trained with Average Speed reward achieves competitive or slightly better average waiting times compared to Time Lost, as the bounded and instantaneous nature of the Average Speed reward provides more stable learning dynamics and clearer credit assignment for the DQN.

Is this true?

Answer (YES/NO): NO